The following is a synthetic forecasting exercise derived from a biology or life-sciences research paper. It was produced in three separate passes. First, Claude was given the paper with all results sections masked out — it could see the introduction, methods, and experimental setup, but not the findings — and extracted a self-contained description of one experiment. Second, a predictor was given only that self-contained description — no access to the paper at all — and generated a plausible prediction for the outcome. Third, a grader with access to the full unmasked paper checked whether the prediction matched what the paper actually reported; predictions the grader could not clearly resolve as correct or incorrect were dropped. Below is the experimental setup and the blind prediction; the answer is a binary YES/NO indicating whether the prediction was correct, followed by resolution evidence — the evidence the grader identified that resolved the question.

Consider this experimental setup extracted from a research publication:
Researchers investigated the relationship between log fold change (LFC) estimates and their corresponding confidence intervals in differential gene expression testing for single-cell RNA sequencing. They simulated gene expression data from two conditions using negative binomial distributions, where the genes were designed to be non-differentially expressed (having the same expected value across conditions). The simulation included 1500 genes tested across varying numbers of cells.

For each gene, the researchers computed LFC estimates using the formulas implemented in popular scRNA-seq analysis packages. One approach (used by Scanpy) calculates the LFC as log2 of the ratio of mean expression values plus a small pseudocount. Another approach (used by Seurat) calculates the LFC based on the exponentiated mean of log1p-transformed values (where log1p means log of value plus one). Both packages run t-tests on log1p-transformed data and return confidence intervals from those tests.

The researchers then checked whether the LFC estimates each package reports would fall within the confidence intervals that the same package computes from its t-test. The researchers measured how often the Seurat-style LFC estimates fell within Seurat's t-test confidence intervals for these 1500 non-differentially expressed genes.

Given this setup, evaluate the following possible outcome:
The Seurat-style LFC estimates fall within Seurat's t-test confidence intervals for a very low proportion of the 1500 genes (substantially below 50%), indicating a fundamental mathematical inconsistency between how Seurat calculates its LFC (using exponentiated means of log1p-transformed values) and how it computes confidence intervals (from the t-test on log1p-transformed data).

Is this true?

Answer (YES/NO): YES